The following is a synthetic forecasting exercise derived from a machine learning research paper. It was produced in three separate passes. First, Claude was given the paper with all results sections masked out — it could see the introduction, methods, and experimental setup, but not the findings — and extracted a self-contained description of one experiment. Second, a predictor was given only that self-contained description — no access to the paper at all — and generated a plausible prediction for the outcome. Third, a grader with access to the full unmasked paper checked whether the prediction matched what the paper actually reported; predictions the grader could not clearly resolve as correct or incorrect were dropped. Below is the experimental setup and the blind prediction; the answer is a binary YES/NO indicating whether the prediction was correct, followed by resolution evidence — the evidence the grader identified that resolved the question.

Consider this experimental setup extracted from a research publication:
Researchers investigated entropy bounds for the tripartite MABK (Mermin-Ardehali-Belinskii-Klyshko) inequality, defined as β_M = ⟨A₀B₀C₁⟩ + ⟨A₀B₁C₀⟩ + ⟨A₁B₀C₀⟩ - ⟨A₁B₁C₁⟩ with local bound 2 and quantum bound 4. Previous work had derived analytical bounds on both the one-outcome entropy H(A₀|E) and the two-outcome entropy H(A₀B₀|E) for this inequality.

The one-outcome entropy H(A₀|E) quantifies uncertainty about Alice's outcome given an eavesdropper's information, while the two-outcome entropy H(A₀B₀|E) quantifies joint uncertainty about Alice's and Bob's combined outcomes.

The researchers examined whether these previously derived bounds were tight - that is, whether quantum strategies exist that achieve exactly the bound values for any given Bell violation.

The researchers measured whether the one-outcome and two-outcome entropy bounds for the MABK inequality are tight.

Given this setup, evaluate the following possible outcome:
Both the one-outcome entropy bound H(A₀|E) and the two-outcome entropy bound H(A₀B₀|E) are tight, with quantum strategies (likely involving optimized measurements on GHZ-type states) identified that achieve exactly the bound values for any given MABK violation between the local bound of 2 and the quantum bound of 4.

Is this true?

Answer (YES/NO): NO